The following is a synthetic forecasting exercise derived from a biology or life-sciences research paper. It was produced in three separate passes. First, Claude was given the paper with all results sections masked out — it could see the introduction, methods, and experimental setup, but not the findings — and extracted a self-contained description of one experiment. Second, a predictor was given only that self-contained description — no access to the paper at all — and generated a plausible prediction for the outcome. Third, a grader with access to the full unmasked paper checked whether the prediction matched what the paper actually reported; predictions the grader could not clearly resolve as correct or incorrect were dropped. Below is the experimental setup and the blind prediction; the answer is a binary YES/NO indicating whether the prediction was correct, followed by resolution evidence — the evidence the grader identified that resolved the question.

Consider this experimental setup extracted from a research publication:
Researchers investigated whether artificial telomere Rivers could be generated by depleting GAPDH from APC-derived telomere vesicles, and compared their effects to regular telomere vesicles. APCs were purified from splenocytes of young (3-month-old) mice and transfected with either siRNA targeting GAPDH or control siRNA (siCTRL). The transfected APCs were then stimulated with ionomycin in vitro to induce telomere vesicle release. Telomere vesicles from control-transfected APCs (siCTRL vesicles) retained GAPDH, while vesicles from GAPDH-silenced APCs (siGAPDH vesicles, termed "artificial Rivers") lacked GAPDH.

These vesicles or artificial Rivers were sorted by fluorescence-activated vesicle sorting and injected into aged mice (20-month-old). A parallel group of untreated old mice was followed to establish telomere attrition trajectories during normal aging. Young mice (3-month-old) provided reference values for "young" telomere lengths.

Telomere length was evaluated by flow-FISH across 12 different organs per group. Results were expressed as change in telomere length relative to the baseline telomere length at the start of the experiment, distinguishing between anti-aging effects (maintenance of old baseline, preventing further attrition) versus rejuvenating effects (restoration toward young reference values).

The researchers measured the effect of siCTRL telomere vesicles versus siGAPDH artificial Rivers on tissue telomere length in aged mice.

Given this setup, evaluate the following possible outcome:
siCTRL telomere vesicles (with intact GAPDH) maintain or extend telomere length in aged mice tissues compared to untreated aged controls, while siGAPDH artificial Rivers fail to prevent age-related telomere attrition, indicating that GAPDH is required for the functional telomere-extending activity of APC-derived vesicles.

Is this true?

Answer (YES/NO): NO